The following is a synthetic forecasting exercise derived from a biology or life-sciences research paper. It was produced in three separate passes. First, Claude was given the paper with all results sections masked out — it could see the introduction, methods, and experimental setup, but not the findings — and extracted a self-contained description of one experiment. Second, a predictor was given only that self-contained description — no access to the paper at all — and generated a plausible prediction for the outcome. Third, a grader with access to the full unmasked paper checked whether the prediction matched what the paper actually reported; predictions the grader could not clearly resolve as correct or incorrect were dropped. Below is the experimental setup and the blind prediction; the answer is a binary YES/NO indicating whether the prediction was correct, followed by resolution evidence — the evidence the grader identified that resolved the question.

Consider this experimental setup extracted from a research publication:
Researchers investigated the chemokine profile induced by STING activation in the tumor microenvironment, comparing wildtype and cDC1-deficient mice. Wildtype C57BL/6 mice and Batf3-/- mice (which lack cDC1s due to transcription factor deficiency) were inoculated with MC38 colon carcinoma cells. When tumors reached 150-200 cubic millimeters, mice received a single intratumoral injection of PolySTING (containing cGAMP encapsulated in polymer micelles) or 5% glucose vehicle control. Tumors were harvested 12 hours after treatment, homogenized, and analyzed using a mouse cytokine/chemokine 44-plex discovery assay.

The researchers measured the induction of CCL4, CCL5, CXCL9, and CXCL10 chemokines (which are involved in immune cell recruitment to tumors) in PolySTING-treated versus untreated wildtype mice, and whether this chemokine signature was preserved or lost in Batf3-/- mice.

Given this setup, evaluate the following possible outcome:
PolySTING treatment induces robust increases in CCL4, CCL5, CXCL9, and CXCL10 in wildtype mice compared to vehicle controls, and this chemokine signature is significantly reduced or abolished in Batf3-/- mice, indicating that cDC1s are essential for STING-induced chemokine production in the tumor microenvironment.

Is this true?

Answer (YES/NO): YES